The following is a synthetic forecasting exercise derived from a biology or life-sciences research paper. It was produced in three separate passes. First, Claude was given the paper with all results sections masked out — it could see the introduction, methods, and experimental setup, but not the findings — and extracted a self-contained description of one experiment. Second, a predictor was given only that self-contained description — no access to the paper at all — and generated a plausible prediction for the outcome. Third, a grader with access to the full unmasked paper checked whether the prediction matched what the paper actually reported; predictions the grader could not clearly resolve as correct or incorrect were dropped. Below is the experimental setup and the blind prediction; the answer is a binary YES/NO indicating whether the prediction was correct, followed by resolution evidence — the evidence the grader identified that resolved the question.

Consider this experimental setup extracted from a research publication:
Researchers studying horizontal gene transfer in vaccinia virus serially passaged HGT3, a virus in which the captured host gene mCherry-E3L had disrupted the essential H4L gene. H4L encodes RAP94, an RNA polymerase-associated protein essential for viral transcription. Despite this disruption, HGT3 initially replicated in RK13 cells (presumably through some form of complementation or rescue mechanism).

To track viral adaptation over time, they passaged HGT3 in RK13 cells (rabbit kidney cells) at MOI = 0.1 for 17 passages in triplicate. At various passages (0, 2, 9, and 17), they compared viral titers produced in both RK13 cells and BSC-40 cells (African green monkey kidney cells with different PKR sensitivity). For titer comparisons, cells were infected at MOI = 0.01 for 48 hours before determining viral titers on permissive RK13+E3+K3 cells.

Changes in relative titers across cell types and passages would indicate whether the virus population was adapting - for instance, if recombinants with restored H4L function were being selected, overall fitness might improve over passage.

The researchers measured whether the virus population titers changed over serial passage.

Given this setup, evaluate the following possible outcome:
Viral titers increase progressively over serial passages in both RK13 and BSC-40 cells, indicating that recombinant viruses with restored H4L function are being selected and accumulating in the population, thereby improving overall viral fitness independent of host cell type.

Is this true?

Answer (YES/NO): NO